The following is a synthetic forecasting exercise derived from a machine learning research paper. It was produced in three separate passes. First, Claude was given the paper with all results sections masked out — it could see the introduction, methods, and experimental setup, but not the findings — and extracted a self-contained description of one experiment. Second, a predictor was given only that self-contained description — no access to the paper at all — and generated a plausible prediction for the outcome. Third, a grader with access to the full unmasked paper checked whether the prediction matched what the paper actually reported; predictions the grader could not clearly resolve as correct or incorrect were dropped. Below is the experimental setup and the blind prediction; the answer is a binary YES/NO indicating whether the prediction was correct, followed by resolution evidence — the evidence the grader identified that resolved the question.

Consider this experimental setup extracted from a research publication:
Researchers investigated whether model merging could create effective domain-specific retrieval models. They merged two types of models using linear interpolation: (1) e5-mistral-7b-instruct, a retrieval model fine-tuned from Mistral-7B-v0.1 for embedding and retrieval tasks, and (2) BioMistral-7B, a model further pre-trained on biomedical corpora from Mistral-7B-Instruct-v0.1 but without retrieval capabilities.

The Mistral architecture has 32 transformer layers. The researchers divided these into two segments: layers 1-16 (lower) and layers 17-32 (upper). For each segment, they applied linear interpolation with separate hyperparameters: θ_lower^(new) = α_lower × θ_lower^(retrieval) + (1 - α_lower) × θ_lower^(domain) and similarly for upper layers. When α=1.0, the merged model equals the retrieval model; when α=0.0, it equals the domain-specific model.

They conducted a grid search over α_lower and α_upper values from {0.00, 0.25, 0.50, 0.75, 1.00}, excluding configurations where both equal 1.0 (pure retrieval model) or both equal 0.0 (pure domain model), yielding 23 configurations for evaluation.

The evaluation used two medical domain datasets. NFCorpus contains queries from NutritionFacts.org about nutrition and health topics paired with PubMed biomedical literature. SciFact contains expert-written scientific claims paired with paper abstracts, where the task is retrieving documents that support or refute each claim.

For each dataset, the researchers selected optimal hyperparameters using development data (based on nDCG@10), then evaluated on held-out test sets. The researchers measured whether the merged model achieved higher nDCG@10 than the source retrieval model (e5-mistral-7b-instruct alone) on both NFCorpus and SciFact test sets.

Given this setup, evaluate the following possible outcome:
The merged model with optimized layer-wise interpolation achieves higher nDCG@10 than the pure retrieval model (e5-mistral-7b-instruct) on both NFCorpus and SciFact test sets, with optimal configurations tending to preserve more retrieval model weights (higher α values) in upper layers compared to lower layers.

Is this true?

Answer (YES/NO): YES